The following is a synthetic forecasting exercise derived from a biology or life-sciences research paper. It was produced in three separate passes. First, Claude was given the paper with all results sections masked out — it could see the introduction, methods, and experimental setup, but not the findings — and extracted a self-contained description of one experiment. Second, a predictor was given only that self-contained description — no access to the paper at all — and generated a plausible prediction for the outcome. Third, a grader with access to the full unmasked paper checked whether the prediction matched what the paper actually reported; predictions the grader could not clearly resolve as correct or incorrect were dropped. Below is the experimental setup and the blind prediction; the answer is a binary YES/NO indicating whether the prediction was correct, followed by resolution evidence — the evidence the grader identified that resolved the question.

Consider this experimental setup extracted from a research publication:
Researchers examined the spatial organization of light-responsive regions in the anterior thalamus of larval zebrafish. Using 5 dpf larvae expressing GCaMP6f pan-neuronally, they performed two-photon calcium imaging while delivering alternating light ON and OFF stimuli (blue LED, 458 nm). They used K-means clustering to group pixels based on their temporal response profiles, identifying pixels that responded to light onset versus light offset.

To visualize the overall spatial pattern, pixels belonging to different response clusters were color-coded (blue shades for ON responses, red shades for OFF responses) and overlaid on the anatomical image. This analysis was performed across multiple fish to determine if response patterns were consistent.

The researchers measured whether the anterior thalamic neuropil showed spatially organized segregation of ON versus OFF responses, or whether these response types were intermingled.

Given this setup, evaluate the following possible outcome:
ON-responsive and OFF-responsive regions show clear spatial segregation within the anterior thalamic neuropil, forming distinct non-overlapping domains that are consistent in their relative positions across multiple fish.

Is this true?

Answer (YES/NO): YES